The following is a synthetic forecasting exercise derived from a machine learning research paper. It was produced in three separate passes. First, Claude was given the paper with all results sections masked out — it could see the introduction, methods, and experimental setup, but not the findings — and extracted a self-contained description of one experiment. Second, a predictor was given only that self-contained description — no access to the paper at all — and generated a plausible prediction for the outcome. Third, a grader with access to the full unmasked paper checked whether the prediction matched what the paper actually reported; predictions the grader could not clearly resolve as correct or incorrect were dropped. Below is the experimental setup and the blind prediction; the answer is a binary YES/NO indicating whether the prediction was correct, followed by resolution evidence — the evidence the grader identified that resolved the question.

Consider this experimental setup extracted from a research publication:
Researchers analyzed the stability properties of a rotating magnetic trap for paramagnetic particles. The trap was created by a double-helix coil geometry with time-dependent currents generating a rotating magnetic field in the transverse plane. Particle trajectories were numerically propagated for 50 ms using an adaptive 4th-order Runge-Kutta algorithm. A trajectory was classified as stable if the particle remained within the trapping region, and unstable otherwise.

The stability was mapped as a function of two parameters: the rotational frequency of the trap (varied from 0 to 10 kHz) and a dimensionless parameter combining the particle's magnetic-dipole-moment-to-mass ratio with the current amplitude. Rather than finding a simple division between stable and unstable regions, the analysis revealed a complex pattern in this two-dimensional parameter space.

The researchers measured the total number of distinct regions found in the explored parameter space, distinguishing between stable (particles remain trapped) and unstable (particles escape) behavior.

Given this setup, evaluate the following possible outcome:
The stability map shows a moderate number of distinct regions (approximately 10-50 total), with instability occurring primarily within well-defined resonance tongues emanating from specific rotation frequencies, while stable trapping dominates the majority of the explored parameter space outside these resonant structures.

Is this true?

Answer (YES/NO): NO